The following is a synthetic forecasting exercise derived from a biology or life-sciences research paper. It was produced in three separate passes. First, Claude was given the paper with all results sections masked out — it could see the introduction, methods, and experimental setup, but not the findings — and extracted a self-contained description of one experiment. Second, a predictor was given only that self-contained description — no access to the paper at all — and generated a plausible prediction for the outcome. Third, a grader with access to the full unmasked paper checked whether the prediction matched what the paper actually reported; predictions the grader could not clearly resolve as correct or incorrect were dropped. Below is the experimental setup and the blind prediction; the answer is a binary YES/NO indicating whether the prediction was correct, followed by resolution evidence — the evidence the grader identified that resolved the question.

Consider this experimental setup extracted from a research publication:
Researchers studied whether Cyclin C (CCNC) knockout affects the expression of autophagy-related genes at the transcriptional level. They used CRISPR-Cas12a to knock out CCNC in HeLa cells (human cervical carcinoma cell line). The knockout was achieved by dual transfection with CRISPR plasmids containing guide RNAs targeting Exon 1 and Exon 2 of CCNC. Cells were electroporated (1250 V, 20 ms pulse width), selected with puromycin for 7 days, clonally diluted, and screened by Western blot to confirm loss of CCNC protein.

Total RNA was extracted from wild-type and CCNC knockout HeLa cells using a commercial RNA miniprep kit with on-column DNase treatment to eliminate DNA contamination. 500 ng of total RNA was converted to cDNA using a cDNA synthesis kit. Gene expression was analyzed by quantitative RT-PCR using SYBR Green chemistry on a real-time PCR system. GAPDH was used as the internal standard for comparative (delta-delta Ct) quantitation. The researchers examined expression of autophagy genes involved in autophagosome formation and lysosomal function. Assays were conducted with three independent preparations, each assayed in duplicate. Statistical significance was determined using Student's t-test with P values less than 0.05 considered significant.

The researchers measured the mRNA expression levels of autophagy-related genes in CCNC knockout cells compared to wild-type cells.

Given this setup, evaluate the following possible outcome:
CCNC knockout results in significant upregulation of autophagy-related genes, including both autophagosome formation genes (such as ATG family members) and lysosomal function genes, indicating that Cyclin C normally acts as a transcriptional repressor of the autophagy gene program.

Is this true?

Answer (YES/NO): NO